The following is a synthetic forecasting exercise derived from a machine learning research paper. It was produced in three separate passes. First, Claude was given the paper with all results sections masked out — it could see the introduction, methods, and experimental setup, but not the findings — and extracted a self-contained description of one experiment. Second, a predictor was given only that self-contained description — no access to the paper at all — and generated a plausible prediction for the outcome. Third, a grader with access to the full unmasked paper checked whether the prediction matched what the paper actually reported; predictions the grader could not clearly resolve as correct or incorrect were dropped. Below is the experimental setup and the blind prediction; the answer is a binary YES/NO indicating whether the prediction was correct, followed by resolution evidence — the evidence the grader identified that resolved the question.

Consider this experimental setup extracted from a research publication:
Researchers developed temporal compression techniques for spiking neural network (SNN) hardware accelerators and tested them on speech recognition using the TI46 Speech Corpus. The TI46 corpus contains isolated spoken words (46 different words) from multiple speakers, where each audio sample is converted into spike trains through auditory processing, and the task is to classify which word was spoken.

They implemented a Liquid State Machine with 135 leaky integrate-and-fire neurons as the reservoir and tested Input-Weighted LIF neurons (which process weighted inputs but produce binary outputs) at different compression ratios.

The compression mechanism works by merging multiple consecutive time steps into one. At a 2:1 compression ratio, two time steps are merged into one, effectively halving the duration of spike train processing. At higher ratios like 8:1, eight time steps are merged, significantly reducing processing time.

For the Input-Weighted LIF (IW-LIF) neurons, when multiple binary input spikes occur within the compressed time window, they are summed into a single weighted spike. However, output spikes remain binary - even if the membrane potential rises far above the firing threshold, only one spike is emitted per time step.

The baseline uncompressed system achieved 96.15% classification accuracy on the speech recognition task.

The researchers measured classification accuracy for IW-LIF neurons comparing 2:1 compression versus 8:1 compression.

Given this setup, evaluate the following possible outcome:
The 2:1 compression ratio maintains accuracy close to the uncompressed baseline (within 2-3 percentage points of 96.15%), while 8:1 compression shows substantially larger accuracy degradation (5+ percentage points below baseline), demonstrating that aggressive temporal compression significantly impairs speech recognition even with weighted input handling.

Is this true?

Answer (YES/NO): YES